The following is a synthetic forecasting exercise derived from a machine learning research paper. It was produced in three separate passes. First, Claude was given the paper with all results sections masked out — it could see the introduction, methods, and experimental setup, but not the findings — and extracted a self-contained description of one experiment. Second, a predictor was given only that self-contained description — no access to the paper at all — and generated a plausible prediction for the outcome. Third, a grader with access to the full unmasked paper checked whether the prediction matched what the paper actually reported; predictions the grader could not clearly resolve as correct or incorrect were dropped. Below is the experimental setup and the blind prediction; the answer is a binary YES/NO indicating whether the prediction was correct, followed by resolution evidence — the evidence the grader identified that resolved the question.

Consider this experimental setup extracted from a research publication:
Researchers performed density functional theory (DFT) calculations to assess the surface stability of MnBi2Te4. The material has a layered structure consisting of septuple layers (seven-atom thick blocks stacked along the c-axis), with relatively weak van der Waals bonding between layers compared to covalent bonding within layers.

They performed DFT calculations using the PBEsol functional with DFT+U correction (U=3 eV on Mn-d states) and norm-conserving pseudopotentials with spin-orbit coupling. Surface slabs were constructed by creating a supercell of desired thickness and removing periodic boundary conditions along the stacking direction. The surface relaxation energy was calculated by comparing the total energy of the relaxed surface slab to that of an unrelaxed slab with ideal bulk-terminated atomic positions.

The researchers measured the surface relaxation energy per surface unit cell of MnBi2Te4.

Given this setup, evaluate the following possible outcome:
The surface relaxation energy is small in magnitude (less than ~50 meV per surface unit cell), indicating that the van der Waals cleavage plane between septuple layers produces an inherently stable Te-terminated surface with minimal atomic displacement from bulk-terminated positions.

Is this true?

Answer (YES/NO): YES